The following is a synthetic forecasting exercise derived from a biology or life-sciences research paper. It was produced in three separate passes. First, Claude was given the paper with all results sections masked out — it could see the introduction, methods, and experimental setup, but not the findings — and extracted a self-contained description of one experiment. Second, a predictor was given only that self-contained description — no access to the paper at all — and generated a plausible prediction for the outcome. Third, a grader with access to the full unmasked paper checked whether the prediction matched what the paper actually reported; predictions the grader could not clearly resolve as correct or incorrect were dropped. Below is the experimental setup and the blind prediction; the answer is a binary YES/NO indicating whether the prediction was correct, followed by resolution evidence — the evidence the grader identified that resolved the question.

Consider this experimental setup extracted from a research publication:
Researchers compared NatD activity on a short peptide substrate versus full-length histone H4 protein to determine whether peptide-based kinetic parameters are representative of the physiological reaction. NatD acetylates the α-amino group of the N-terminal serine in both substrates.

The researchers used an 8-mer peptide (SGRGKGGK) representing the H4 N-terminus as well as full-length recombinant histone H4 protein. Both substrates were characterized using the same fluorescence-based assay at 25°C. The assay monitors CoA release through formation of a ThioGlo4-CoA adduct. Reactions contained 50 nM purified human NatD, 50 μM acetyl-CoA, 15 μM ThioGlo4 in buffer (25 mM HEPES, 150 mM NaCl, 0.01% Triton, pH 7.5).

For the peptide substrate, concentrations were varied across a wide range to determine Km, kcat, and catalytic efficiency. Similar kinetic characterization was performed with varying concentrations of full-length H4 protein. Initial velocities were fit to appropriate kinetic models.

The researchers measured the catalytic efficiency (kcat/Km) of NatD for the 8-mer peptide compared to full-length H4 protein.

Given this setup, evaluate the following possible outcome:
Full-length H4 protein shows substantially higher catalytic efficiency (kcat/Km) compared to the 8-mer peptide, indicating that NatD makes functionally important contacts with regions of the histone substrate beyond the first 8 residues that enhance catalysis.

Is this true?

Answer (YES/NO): YES